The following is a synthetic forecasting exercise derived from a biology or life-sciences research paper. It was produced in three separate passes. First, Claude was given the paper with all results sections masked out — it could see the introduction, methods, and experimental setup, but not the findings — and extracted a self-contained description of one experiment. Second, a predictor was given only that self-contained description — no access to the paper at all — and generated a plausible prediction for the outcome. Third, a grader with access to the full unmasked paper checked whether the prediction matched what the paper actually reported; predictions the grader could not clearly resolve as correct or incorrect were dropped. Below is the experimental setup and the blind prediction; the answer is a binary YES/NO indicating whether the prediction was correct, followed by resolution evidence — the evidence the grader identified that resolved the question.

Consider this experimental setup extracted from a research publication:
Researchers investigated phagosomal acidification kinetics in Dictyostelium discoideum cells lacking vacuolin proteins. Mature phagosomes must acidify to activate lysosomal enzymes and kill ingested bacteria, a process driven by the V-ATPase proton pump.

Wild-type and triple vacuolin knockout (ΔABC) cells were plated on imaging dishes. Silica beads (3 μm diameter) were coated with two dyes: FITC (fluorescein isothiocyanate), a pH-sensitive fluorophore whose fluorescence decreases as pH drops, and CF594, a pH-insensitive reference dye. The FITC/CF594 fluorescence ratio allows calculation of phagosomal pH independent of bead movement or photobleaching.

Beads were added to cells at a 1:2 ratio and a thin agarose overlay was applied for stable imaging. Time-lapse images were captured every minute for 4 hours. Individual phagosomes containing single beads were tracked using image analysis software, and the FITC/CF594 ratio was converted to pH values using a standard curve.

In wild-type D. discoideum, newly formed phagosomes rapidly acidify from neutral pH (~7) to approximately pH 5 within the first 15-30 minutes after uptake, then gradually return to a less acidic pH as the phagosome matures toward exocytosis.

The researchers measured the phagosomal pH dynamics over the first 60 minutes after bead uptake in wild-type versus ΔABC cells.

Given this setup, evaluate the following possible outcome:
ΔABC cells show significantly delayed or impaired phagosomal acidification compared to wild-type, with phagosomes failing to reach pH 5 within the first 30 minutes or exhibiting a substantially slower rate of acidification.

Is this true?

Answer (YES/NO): NO